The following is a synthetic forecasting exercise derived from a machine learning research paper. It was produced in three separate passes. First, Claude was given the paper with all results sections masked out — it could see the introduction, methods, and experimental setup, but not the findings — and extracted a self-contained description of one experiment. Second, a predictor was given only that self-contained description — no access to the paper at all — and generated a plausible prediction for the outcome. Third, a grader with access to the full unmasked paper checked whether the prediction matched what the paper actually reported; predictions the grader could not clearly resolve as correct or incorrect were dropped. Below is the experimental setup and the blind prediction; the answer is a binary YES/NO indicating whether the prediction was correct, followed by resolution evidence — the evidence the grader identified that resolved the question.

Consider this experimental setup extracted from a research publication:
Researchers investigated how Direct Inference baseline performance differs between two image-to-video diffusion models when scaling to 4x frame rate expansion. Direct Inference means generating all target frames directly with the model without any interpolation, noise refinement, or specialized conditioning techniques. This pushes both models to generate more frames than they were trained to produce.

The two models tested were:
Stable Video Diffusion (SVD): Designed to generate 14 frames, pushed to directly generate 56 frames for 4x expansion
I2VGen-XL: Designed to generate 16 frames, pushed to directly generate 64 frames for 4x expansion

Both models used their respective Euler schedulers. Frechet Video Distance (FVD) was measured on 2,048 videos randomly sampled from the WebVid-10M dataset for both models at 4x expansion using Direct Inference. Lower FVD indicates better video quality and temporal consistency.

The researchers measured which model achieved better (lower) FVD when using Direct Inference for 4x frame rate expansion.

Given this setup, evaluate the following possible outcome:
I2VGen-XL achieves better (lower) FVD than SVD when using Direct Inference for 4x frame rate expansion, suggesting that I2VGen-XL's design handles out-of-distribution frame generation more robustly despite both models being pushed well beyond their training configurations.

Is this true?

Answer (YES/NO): NO